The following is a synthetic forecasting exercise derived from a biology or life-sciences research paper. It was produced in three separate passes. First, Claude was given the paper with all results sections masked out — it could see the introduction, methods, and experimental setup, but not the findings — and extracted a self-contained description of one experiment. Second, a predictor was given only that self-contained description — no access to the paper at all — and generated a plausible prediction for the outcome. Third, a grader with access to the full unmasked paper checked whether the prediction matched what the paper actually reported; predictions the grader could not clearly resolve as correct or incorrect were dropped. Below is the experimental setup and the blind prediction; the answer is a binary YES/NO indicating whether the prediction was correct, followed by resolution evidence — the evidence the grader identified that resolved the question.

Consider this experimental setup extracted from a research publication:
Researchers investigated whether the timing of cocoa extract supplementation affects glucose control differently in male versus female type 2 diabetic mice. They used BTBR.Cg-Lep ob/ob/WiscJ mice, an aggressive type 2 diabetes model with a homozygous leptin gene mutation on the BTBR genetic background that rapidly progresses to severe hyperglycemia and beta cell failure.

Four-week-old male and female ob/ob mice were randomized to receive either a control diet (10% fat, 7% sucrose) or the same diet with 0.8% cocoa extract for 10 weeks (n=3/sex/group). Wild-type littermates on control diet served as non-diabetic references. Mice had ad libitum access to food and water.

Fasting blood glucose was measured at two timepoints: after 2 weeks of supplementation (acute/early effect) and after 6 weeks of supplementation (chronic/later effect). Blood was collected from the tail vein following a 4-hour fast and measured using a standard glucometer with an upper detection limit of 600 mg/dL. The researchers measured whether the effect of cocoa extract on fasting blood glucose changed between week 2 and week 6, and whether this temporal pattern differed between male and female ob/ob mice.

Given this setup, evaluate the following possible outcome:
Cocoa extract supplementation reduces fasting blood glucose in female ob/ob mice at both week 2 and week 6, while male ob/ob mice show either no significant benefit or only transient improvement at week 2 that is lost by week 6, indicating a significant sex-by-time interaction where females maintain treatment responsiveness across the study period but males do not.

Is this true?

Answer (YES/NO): NO